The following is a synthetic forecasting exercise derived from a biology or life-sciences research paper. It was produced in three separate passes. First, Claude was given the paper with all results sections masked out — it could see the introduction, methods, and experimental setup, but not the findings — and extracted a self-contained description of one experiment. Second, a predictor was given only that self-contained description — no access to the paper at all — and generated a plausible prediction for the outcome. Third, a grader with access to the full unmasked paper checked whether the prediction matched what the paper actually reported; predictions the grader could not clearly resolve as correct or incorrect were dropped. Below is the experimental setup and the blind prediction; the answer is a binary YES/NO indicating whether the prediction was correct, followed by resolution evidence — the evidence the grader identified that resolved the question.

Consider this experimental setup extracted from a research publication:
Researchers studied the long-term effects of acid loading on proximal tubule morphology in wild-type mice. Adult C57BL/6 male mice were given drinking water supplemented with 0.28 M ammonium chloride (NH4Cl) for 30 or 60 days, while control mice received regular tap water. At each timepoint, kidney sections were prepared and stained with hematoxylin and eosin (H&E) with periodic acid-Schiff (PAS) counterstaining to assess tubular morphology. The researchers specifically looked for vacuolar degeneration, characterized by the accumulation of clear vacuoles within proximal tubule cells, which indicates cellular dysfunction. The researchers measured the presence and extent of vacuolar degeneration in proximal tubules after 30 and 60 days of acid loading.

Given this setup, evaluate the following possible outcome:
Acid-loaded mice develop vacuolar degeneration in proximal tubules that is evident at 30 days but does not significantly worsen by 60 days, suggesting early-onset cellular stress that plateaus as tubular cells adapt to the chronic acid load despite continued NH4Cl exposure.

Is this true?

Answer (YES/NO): NO